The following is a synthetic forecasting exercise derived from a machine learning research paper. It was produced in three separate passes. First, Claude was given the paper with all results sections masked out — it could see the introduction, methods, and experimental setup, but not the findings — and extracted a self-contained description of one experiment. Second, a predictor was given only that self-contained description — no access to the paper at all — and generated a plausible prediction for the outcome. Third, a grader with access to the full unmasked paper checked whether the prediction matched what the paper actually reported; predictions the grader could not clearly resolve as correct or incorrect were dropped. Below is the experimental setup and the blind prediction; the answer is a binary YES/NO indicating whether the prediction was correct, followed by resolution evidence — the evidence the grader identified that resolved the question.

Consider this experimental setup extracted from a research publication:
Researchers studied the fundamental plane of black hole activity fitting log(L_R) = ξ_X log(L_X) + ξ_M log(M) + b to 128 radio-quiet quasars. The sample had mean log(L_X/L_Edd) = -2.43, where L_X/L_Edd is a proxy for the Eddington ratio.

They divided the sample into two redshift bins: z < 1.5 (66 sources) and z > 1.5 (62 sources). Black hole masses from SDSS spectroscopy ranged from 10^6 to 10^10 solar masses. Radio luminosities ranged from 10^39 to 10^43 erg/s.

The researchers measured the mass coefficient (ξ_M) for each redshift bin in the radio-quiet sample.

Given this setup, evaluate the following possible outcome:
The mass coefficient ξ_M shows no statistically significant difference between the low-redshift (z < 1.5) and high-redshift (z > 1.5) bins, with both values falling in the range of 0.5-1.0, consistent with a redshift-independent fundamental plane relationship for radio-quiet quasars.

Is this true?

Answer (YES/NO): NO